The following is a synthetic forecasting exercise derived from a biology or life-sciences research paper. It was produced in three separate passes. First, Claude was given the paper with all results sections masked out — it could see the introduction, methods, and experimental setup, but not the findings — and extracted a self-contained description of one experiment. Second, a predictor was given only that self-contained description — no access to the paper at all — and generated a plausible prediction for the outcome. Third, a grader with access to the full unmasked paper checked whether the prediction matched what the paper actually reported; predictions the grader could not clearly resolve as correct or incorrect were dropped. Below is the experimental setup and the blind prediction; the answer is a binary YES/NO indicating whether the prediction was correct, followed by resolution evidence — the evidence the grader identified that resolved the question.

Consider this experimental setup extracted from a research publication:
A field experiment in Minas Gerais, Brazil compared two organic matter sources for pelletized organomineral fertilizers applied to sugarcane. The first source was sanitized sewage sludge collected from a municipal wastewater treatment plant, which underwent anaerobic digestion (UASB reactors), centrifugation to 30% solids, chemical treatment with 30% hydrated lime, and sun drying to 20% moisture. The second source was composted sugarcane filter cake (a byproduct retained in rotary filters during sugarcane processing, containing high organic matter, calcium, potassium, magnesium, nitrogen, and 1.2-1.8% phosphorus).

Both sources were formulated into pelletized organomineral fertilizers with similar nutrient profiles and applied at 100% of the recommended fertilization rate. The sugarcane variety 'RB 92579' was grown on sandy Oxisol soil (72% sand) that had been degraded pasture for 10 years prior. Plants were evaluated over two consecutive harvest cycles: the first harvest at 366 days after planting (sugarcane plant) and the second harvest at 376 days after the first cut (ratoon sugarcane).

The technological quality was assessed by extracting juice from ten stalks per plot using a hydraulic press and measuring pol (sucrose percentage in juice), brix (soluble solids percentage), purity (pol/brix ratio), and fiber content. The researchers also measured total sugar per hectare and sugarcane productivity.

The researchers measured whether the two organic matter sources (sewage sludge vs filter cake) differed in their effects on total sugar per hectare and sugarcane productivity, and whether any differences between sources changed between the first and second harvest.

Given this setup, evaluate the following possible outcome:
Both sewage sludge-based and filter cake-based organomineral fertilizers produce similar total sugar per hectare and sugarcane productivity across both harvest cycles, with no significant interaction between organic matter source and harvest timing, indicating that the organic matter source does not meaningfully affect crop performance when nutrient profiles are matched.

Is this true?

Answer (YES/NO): NO